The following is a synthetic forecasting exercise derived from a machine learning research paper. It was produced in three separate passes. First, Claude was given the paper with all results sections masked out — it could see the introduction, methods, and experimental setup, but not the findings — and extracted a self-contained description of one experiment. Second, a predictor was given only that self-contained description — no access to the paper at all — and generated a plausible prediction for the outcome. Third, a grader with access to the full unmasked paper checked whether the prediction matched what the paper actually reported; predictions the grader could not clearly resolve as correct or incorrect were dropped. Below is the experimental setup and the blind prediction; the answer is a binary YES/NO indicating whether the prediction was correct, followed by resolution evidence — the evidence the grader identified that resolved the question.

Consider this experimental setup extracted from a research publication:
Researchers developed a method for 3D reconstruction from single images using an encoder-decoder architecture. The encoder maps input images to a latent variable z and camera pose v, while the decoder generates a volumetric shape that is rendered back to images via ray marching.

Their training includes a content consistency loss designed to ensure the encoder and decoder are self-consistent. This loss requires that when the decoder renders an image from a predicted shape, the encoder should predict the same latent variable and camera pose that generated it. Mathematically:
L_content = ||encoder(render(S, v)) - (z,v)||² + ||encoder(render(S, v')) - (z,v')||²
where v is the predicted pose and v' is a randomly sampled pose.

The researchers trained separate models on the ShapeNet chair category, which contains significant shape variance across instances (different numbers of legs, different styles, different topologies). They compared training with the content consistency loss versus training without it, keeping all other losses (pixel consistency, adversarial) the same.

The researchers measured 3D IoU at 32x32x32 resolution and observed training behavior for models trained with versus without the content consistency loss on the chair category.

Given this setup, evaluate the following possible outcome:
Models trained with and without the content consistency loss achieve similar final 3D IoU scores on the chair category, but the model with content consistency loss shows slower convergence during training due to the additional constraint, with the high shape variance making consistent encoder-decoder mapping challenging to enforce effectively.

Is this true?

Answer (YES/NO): NO